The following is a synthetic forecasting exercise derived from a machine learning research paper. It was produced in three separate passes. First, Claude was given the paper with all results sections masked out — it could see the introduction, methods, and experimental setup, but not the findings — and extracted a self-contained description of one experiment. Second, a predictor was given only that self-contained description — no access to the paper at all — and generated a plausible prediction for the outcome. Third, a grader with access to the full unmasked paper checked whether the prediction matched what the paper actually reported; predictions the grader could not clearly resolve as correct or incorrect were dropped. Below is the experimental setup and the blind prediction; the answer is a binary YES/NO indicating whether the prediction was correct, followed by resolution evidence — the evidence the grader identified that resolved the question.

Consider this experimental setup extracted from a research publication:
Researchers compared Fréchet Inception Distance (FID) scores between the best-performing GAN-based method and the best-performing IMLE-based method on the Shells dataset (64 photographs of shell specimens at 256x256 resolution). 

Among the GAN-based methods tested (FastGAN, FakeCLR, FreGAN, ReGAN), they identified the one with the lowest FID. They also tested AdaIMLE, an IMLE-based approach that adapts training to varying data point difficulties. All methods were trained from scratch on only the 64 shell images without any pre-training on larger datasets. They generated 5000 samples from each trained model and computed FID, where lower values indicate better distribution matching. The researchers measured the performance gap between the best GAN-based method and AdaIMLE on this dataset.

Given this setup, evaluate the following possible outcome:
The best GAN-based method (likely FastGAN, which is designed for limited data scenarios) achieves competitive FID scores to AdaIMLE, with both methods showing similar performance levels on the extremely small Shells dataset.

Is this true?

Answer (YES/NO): NO